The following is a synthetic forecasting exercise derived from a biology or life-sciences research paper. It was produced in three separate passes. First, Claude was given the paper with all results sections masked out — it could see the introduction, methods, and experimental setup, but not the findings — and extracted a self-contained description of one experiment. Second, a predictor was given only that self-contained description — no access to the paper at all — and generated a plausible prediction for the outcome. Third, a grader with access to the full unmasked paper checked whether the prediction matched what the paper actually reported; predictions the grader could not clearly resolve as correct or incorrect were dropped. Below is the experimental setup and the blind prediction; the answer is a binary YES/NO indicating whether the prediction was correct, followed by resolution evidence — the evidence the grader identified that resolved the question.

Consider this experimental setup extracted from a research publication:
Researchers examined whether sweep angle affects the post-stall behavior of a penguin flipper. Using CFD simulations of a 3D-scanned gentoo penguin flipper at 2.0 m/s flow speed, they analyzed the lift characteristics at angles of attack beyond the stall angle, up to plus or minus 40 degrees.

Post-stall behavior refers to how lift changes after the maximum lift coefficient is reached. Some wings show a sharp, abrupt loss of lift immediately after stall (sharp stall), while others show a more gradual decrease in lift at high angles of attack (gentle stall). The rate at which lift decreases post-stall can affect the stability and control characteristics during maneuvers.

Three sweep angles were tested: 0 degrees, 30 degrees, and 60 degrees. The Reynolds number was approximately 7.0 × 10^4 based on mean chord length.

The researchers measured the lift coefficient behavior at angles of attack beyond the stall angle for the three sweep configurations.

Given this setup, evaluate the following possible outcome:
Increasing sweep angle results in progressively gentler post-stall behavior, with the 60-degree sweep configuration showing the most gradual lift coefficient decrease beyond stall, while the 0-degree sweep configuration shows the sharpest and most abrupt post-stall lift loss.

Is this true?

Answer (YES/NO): YES